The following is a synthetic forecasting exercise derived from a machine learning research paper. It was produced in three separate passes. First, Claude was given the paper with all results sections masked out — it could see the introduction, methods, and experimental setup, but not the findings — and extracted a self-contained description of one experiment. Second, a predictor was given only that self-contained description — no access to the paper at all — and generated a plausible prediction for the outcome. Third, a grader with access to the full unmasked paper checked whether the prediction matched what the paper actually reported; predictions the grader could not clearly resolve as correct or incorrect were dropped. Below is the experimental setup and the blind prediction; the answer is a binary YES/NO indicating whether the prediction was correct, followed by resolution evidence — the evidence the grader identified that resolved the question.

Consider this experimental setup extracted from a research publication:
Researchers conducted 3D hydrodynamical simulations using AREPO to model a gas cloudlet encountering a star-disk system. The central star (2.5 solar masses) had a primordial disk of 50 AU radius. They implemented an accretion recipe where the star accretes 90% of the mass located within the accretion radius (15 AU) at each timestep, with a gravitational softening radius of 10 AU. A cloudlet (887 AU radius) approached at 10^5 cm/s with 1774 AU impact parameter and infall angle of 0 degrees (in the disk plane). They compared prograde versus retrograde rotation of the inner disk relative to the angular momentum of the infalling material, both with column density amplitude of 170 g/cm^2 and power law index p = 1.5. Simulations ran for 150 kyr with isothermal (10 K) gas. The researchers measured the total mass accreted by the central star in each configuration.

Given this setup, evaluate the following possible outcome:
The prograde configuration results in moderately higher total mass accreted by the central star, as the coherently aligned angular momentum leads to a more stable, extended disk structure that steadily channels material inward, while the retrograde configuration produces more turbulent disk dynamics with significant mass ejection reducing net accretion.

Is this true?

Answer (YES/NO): NO